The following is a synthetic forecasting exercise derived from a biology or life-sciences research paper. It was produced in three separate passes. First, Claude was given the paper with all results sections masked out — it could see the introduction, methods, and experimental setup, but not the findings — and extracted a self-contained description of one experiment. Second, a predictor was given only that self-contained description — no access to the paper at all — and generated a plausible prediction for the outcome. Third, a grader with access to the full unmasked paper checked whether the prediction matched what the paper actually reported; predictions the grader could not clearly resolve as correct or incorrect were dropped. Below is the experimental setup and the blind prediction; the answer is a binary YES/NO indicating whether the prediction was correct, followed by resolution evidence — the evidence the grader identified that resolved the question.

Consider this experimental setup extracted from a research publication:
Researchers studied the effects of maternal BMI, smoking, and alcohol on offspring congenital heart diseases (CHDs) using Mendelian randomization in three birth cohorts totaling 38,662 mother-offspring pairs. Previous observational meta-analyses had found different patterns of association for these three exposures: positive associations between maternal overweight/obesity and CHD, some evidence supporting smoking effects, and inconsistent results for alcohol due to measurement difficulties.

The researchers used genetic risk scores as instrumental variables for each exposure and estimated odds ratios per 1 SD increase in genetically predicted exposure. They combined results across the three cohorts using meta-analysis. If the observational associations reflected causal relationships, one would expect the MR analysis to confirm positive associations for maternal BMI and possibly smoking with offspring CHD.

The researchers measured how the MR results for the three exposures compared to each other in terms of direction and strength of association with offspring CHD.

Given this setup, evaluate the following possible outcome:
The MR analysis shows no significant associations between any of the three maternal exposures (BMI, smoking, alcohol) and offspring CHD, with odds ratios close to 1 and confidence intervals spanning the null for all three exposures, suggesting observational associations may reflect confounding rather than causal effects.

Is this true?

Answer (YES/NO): NO